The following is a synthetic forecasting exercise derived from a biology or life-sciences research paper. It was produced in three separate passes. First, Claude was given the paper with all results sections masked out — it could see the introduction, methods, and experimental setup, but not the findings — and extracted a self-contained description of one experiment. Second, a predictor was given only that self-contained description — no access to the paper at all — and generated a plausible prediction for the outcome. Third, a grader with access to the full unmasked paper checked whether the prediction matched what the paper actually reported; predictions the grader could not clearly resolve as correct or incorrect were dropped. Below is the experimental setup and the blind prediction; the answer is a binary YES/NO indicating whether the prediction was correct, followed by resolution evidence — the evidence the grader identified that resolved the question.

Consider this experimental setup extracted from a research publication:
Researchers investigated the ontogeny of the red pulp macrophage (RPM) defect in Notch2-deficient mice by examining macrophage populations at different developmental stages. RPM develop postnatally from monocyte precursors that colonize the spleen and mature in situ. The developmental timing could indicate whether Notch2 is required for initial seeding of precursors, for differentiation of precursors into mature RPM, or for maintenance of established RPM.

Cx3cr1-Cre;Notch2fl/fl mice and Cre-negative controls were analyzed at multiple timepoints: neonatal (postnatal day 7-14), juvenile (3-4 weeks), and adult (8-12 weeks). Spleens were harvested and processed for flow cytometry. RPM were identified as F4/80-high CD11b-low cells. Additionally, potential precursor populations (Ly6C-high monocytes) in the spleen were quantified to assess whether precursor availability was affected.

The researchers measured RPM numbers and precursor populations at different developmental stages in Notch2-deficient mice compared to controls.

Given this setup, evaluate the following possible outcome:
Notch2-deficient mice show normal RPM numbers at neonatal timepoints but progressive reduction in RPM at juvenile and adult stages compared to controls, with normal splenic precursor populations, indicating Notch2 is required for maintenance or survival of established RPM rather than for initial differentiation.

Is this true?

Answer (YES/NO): NO